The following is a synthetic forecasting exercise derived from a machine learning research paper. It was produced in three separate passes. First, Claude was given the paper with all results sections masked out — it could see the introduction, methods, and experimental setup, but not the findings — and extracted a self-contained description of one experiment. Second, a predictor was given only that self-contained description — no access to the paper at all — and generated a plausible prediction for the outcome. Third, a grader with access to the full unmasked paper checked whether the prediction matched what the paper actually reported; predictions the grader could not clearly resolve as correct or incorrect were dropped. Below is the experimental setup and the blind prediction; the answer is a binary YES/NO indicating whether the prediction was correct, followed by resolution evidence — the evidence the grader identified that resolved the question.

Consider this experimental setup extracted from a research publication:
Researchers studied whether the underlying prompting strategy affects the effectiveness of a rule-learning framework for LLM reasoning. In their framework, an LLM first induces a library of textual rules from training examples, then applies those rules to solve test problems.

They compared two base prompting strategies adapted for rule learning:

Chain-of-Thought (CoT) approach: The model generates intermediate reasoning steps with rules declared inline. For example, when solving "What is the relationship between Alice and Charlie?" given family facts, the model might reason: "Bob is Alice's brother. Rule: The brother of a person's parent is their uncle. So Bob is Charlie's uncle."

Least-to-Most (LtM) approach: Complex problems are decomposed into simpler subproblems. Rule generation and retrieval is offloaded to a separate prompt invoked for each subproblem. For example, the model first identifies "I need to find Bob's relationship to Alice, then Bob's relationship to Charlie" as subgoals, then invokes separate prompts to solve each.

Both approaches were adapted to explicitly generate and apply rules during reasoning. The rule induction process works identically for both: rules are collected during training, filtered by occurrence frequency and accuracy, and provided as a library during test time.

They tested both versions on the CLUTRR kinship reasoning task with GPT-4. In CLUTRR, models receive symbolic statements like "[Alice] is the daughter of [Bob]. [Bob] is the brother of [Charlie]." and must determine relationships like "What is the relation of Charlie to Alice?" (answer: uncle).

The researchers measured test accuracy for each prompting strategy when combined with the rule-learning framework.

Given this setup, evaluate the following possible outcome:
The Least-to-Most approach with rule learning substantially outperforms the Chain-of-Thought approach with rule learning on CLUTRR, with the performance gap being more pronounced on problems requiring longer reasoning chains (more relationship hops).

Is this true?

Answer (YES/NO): NO